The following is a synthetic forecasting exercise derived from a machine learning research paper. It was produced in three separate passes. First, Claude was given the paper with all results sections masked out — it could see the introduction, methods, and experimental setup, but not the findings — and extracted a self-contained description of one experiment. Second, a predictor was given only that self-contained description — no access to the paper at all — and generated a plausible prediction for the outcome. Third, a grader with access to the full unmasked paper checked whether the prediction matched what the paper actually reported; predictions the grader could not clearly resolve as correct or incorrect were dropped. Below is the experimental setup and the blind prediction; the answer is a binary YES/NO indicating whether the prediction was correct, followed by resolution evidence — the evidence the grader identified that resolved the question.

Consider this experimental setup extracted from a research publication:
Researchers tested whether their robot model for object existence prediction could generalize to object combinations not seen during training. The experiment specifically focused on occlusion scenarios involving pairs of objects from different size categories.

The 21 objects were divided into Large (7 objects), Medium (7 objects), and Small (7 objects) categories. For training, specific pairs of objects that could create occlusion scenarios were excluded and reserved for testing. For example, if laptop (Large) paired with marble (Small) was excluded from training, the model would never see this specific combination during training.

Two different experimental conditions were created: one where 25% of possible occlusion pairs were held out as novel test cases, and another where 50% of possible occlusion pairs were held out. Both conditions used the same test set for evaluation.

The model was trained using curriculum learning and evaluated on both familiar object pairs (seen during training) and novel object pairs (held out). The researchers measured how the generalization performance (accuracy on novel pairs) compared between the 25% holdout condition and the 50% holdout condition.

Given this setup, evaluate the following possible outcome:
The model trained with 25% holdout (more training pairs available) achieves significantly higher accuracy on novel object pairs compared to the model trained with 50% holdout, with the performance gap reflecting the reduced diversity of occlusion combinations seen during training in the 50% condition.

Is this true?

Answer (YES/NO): NO